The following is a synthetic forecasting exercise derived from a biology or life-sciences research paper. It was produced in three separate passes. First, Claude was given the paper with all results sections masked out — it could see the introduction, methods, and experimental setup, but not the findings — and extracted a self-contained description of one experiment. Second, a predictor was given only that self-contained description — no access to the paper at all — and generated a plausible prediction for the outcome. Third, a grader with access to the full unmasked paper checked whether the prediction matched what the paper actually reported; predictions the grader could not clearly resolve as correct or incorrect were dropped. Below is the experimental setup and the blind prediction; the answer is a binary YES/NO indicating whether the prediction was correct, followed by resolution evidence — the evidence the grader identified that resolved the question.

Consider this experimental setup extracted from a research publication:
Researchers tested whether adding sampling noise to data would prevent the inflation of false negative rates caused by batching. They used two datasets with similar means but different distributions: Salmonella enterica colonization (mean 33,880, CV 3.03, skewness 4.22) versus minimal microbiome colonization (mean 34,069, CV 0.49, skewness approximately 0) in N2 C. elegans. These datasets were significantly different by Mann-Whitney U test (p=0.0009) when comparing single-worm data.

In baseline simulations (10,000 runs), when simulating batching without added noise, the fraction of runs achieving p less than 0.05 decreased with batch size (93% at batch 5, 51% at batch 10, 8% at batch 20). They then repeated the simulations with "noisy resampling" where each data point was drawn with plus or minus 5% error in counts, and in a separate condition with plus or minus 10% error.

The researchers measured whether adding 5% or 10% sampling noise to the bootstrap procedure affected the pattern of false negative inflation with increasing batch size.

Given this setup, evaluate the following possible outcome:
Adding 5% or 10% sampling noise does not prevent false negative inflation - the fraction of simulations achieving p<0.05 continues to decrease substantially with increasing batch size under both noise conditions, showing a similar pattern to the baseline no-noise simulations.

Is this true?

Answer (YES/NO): YES